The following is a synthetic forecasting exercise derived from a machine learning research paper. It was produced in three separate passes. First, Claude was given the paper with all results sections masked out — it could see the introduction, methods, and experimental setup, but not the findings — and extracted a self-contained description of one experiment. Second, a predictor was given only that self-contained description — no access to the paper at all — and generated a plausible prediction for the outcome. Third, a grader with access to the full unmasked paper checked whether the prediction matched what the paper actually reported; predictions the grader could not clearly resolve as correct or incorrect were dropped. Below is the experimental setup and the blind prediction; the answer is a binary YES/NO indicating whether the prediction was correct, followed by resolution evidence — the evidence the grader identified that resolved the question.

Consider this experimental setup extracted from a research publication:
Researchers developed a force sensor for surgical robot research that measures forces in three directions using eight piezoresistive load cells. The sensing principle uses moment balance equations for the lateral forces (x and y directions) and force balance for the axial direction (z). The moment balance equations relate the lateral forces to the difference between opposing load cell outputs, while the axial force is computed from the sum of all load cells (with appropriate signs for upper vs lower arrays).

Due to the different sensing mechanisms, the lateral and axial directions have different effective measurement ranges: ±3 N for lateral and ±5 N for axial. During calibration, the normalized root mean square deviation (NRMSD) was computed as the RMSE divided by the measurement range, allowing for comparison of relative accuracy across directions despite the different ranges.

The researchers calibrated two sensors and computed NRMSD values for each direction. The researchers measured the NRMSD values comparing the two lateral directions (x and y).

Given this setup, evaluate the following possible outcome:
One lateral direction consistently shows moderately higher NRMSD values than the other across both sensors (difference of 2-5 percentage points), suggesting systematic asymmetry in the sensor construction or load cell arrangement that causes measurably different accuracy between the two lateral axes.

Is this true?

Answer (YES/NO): NO